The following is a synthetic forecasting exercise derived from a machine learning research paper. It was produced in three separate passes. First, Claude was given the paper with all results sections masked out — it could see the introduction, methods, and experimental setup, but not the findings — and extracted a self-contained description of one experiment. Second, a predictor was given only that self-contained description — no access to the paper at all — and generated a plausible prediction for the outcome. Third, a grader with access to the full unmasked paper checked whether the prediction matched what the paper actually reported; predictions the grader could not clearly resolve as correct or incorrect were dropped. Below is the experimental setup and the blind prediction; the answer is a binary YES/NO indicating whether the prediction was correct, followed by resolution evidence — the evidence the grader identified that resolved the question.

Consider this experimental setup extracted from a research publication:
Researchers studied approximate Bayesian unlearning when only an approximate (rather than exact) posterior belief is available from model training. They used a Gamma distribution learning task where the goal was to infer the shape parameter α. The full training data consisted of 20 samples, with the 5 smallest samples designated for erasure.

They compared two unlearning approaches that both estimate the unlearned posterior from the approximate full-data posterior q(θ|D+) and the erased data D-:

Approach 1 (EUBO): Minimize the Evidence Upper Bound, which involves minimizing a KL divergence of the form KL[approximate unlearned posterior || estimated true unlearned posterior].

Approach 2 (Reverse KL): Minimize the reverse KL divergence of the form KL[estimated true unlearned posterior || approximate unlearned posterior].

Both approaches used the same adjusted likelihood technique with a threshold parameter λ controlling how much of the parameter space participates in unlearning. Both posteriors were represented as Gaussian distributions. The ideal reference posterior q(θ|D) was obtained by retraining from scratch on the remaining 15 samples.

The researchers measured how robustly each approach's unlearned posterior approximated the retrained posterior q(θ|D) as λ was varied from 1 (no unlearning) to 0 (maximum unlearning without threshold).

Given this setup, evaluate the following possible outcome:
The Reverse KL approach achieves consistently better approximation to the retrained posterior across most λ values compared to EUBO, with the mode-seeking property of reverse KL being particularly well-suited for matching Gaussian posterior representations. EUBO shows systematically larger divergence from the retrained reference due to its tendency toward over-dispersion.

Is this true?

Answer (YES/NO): NO